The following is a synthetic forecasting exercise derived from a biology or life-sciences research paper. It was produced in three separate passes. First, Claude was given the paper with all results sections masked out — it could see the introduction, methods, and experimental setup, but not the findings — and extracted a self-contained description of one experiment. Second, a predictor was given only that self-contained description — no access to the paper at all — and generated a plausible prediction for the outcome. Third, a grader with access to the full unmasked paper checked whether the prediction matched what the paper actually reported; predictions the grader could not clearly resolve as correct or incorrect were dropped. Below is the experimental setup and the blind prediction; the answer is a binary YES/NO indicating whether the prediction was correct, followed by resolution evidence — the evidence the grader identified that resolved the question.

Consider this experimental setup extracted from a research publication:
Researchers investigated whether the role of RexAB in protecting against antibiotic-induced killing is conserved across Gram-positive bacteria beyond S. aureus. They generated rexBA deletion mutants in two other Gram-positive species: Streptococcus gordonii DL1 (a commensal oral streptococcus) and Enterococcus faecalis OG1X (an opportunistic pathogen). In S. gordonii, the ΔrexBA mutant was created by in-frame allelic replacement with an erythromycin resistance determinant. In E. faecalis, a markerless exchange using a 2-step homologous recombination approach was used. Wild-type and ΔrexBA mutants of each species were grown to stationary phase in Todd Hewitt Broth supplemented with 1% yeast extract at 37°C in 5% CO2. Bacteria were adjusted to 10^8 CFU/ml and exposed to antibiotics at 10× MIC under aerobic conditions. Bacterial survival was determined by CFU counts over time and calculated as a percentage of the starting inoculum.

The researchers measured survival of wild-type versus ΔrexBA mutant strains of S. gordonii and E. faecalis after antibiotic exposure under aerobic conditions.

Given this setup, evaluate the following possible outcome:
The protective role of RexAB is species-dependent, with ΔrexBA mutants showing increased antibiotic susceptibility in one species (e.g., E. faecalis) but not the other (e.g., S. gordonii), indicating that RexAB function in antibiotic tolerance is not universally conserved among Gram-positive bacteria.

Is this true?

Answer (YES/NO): NO